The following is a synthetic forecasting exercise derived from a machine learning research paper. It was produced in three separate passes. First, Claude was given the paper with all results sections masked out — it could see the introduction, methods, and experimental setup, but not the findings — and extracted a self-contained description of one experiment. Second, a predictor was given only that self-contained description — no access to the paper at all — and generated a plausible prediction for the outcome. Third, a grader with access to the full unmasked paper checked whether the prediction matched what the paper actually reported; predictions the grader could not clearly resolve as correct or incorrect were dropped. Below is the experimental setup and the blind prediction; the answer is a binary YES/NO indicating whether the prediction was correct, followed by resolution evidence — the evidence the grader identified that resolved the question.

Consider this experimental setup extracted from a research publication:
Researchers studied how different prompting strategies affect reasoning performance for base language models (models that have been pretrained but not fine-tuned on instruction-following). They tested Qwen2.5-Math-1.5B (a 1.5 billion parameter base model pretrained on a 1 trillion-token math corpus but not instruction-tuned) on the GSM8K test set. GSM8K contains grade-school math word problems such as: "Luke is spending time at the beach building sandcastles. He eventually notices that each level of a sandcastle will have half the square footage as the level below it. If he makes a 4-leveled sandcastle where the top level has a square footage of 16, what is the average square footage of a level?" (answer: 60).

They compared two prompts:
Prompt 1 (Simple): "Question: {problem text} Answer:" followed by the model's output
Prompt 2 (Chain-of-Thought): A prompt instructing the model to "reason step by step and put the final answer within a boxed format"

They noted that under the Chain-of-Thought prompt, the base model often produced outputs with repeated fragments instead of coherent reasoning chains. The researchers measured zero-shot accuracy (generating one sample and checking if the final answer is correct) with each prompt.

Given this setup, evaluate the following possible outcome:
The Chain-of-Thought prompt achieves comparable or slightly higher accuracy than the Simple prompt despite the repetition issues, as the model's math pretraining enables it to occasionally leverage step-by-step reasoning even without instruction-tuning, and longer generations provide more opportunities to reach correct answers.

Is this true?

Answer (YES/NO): NO